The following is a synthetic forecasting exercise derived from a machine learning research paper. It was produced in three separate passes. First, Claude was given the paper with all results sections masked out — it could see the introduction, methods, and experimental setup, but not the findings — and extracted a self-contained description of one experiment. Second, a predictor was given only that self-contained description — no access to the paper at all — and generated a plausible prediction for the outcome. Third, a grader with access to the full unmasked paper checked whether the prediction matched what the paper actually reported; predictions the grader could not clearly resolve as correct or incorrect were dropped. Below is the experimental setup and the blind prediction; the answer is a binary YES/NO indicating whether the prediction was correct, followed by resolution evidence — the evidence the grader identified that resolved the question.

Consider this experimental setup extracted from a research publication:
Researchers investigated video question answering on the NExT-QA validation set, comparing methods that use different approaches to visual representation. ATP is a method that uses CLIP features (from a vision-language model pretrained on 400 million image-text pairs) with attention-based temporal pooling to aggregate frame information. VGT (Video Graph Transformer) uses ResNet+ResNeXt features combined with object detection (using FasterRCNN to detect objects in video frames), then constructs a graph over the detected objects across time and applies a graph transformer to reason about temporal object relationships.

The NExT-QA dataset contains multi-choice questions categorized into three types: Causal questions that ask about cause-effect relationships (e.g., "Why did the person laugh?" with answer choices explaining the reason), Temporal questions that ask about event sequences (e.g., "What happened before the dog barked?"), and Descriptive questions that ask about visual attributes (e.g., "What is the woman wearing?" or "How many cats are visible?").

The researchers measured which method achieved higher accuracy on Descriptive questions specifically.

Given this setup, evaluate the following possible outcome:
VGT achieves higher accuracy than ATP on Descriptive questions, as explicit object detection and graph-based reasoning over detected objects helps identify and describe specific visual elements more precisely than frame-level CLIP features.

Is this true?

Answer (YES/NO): NO